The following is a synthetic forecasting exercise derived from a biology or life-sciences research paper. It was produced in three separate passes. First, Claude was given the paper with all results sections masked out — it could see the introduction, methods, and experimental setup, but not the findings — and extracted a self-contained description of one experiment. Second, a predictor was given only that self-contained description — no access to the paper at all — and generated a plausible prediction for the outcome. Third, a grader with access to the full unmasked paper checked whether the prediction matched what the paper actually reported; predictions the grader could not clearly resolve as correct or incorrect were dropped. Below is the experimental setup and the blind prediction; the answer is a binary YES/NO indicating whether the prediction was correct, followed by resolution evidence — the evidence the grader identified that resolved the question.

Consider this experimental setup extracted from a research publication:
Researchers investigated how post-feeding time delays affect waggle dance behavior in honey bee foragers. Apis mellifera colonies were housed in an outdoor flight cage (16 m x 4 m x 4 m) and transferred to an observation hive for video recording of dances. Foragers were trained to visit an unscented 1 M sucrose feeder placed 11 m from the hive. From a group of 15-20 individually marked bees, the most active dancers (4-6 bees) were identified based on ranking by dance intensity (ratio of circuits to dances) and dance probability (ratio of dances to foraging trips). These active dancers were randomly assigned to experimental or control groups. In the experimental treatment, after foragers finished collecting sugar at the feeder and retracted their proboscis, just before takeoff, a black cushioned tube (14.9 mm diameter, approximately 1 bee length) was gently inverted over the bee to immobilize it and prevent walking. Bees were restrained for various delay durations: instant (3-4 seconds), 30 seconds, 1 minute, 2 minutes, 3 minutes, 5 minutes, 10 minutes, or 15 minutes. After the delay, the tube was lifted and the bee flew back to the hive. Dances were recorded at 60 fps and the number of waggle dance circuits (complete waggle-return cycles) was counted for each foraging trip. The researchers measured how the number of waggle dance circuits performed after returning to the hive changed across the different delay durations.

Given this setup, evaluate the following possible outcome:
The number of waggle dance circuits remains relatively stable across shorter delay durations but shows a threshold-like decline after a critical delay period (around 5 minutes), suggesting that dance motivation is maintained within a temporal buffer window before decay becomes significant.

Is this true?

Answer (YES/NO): NO